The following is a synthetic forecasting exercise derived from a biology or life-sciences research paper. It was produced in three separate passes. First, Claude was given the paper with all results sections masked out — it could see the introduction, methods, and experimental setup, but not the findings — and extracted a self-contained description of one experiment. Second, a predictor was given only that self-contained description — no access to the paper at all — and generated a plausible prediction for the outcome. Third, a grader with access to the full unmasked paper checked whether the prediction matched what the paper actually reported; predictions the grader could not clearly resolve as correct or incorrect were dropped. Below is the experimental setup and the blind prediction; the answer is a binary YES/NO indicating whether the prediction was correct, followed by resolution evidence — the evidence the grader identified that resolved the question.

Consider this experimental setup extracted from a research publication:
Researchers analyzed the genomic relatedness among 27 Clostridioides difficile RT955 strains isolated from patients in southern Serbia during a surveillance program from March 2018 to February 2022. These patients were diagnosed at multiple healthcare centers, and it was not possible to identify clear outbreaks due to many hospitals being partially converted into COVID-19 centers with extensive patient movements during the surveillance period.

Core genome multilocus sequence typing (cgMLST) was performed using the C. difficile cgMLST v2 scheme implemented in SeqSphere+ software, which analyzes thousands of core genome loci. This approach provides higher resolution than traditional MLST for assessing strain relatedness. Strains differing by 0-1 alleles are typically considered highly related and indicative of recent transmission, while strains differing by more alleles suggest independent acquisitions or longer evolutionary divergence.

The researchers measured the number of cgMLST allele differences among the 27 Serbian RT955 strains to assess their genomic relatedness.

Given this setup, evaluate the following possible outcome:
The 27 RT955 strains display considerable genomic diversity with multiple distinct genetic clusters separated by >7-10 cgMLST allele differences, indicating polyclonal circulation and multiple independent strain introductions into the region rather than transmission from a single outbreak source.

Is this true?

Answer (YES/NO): NO